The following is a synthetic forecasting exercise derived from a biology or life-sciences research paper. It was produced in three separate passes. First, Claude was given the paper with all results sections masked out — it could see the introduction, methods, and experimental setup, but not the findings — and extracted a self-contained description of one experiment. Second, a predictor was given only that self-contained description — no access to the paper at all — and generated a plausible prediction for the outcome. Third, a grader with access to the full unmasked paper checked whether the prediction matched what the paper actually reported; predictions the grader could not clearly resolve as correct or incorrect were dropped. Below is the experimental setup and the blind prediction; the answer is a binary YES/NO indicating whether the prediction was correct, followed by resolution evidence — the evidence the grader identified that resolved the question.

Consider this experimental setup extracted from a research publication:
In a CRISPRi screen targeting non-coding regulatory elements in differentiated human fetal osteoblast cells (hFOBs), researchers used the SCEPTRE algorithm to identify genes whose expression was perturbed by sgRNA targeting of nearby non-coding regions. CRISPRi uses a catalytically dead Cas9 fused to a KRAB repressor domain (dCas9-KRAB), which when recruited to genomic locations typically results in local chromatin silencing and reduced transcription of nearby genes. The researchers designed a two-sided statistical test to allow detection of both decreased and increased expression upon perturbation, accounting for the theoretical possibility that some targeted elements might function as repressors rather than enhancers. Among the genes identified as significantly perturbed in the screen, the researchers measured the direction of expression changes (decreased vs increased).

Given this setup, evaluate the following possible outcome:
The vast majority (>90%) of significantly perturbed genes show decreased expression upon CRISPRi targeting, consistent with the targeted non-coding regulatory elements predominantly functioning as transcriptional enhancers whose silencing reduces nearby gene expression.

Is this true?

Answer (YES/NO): YES